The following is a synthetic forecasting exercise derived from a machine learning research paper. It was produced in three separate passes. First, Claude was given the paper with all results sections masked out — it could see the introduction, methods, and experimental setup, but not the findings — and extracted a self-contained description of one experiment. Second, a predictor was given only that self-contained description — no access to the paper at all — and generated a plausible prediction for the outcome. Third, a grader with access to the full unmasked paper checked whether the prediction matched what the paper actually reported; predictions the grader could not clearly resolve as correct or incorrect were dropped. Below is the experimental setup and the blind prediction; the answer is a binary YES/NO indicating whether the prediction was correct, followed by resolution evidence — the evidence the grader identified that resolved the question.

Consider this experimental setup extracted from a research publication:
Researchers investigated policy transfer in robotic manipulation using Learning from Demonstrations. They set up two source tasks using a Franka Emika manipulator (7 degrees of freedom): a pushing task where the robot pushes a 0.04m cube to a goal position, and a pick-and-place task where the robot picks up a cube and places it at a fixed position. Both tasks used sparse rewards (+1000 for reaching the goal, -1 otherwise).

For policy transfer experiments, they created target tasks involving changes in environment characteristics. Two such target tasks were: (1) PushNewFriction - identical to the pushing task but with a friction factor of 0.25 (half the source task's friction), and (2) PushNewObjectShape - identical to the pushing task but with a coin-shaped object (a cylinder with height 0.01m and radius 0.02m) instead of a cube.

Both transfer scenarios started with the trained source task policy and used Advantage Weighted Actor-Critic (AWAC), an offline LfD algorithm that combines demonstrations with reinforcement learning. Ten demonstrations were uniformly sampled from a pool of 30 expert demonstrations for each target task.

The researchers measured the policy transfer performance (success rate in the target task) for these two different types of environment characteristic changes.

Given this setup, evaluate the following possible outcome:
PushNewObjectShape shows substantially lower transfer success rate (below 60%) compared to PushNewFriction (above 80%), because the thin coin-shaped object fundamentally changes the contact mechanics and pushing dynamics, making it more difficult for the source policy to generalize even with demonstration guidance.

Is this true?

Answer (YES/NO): NO